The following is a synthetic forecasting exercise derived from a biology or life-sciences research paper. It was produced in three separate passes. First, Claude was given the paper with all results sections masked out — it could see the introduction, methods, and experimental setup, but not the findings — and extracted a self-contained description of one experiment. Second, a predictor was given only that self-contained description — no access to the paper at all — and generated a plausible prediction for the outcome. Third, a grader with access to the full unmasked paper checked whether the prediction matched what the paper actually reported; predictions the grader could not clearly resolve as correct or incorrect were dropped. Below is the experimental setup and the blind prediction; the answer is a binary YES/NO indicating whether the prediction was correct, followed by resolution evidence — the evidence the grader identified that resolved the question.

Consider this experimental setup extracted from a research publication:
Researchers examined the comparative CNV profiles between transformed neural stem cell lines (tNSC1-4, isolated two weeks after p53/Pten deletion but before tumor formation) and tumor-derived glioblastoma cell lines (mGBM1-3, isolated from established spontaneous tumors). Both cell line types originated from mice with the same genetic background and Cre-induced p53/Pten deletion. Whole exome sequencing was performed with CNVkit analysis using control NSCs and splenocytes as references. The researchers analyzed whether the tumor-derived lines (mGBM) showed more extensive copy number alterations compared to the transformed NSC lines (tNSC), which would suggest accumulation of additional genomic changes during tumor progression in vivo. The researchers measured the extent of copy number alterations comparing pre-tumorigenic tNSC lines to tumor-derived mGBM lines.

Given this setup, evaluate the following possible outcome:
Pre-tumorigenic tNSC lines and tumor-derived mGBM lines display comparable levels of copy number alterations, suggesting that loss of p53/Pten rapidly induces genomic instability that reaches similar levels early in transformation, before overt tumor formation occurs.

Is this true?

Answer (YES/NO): NO